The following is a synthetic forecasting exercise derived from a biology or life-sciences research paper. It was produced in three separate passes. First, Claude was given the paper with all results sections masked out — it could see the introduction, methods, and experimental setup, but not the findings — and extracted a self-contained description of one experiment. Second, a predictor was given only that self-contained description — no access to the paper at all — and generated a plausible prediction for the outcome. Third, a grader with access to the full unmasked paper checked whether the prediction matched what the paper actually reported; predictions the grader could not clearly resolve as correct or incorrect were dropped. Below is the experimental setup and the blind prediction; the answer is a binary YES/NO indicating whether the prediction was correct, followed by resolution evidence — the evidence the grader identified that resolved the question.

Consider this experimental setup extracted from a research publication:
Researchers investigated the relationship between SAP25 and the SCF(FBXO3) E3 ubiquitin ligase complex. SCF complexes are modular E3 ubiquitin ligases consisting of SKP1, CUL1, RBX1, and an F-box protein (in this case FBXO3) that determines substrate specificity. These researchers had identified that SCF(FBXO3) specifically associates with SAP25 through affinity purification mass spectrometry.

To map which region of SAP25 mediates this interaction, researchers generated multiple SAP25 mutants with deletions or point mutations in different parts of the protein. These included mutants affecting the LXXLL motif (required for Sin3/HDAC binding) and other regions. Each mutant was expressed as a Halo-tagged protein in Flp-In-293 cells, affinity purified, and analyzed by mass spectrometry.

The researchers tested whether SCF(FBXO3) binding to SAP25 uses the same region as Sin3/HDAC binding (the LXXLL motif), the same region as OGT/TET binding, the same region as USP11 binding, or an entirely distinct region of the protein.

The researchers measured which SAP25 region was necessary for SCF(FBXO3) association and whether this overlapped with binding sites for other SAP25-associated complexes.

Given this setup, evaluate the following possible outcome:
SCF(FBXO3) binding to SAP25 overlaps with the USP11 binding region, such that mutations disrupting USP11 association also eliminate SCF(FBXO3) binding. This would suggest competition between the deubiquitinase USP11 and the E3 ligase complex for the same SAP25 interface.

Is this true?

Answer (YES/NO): NO